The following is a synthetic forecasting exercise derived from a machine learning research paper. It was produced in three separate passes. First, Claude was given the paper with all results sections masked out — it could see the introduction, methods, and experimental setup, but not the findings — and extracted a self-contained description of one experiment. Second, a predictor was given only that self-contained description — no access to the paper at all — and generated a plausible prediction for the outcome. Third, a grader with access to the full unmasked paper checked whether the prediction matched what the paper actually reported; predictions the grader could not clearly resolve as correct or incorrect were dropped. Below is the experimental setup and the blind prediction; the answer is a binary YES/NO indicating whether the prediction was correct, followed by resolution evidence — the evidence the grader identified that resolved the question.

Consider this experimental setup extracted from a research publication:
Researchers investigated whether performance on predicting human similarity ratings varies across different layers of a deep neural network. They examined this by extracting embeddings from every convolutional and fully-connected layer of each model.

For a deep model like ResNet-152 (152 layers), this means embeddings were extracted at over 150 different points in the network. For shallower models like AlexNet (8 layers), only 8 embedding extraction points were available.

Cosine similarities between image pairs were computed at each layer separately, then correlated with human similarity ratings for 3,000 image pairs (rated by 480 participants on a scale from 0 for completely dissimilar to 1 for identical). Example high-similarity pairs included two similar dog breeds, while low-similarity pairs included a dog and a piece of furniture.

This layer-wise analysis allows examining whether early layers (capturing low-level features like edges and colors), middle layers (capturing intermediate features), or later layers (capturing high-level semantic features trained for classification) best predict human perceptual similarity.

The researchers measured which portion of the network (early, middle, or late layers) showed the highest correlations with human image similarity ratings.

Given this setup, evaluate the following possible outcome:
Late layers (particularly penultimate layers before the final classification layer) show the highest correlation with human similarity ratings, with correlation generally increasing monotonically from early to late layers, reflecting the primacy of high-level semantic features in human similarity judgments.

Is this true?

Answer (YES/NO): NO